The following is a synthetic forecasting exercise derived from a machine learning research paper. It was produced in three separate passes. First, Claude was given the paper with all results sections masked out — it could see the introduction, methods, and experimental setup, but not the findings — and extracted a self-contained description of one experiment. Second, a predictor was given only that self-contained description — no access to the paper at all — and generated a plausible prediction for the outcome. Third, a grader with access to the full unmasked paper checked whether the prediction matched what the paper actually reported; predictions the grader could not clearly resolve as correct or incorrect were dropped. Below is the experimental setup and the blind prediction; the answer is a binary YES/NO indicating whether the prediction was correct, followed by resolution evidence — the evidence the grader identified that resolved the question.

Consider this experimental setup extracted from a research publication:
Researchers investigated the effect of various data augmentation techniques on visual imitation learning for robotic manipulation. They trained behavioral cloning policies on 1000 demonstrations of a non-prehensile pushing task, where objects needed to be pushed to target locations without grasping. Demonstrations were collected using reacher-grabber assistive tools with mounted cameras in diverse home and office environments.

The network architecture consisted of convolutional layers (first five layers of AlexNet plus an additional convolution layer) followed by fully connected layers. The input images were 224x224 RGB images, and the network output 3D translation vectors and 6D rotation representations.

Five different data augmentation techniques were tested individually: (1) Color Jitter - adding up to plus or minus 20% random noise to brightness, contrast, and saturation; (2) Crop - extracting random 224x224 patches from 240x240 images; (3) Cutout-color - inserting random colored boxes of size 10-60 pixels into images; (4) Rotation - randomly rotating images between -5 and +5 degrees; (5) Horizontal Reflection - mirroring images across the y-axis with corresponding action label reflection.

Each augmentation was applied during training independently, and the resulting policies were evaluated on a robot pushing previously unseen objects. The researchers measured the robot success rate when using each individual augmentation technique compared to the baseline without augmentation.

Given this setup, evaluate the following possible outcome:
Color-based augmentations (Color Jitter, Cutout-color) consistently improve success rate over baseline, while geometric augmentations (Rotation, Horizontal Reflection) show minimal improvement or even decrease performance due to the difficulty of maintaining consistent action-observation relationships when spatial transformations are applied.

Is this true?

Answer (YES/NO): NO